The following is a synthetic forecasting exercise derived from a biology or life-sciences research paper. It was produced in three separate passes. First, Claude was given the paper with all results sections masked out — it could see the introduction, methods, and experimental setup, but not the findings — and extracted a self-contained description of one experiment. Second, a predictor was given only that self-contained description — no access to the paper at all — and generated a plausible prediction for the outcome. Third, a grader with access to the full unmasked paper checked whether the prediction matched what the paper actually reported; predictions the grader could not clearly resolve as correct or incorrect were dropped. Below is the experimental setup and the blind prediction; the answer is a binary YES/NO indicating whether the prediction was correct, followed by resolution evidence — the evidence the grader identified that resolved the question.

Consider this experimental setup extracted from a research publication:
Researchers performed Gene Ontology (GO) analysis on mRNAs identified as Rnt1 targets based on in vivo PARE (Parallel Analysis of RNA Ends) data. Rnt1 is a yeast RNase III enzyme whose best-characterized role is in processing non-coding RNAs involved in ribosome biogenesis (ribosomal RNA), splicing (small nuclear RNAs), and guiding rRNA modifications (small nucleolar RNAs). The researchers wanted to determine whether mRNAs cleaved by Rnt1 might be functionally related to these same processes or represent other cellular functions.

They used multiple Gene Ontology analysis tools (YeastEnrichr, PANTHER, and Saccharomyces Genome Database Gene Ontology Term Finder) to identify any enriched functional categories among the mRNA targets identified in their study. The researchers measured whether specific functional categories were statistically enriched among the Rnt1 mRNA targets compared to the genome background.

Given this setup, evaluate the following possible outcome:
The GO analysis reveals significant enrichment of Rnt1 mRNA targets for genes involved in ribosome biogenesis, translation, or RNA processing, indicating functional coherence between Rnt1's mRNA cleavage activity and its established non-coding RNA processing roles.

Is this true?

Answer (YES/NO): NO